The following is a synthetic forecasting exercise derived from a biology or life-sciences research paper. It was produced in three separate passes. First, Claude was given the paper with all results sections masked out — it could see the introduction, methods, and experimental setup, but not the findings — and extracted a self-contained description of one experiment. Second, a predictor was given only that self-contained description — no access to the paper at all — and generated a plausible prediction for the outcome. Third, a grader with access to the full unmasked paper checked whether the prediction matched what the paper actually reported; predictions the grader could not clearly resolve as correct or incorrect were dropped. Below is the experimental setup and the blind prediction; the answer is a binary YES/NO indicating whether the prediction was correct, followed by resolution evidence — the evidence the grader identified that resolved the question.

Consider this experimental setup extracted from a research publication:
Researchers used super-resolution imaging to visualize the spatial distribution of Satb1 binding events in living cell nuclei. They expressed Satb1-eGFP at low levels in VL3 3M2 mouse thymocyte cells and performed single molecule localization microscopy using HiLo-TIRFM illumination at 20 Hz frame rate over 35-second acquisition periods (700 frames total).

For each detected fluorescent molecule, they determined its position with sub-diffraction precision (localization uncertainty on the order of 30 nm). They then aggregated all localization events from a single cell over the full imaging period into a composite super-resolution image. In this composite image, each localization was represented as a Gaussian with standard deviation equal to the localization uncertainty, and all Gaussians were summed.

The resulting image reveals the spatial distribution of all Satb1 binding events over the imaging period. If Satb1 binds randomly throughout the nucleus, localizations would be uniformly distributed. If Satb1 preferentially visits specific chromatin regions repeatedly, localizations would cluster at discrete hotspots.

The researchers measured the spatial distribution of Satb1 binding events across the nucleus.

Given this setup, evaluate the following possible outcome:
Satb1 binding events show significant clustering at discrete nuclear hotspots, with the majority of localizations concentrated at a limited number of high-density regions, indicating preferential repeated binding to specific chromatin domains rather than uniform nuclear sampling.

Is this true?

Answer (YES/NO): YES